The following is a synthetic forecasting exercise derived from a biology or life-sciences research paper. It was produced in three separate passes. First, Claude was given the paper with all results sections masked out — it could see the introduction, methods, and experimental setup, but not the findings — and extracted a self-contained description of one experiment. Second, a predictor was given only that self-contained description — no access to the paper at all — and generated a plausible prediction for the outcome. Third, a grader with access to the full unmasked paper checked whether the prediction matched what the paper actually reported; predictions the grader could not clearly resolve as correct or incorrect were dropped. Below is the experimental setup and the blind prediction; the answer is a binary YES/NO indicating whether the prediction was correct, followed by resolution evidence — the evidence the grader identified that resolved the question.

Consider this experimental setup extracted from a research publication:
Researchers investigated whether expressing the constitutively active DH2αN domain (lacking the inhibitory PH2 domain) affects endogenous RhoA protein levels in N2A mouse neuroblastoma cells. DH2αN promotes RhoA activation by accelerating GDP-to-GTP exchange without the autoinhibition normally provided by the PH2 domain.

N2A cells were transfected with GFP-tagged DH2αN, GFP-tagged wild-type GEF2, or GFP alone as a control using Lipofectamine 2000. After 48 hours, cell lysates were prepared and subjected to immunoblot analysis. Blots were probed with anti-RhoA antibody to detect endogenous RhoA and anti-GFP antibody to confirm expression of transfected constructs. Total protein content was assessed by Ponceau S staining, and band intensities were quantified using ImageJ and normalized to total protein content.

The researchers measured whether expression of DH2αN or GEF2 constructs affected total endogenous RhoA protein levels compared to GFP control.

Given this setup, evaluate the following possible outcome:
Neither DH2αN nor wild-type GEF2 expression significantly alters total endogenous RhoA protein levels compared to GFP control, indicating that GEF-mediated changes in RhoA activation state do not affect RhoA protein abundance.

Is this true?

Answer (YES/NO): YES